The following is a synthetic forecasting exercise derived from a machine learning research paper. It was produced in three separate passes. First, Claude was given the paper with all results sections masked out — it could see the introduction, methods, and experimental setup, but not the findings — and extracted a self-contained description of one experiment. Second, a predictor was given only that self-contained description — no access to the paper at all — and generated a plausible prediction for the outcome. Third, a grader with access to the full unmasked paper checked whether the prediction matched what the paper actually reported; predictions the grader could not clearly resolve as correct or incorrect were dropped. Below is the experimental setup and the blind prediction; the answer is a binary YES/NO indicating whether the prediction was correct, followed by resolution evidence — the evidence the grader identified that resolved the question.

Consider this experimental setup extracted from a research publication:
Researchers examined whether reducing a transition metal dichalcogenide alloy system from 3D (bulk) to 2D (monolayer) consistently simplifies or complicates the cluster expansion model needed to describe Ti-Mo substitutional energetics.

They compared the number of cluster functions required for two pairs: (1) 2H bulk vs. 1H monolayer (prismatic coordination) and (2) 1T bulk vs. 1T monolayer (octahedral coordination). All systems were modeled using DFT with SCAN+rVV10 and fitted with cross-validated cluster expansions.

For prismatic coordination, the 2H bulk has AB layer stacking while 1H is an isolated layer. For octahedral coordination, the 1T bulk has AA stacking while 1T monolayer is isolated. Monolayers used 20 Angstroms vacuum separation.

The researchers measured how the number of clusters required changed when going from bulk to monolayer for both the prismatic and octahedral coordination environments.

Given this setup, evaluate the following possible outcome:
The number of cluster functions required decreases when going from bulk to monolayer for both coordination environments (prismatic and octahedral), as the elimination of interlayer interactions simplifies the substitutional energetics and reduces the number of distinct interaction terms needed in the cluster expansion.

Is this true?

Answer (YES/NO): NO